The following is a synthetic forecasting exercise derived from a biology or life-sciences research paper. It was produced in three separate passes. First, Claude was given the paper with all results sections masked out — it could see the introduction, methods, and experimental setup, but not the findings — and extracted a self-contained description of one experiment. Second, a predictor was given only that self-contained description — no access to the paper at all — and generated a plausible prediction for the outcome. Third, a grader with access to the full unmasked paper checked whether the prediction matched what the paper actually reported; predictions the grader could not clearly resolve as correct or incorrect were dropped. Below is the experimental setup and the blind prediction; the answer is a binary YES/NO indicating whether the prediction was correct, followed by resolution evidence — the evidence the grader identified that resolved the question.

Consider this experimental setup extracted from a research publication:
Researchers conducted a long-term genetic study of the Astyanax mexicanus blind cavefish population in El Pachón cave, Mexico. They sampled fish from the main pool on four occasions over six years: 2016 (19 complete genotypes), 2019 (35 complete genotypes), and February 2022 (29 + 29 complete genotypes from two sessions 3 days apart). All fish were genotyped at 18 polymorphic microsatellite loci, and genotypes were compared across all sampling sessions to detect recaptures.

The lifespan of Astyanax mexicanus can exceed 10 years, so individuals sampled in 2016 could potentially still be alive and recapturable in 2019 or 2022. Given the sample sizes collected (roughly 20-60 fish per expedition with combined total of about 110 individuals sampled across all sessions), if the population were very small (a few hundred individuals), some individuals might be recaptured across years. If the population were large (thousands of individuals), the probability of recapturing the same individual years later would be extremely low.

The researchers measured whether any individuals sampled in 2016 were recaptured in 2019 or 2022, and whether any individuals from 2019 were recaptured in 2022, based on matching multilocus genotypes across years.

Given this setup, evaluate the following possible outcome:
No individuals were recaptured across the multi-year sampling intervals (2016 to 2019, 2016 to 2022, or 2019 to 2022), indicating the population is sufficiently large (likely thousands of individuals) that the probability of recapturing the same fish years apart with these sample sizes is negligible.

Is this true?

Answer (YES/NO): NO